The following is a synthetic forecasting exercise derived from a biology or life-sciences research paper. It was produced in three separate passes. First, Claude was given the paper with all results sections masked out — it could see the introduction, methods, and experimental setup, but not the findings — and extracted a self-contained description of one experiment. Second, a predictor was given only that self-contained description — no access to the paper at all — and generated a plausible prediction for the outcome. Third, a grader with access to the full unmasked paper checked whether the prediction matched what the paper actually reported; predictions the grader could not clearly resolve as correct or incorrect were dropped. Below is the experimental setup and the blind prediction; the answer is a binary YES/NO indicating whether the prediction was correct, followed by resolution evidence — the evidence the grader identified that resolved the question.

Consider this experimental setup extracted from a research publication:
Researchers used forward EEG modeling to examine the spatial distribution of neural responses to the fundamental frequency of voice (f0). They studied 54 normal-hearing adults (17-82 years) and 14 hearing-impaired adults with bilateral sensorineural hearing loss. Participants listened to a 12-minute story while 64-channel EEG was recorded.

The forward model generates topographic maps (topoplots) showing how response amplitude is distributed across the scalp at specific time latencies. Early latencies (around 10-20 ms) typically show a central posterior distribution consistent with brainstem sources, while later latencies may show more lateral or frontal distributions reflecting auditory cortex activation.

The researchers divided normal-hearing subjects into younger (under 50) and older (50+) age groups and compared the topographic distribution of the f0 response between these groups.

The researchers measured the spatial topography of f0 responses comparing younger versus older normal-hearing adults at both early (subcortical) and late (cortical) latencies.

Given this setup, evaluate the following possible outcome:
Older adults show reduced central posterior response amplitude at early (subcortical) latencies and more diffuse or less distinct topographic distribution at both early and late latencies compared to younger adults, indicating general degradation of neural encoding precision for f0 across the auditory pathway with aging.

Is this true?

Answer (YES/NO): NO